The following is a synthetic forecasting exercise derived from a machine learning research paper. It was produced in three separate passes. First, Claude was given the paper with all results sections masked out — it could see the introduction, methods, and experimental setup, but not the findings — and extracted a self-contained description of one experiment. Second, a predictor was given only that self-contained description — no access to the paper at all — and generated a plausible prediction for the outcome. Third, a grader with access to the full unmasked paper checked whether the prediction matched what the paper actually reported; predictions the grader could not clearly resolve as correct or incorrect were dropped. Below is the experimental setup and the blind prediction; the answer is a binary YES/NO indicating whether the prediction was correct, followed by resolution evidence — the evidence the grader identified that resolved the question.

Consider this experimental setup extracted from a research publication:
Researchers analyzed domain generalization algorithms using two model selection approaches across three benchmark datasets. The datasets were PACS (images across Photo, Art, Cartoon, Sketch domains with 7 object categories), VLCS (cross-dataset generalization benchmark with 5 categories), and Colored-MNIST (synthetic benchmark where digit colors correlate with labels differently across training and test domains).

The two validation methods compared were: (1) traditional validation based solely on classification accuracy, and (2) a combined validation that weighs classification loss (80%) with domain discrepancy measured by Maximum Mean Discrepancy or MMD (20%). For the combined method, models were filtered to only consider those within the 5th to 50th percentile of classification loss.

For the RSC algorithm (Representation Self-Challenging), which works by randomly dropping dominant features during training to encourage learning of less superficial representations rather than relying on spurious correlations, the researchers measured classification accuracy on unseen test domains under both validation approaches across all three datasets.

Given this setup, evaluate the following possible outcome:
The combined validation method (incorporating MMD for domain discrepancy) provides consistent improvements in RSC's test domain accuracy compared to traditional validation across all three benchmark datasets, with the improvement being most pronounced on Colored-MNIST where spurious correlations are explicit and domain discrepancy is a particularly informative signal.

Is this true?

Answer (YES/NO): NO